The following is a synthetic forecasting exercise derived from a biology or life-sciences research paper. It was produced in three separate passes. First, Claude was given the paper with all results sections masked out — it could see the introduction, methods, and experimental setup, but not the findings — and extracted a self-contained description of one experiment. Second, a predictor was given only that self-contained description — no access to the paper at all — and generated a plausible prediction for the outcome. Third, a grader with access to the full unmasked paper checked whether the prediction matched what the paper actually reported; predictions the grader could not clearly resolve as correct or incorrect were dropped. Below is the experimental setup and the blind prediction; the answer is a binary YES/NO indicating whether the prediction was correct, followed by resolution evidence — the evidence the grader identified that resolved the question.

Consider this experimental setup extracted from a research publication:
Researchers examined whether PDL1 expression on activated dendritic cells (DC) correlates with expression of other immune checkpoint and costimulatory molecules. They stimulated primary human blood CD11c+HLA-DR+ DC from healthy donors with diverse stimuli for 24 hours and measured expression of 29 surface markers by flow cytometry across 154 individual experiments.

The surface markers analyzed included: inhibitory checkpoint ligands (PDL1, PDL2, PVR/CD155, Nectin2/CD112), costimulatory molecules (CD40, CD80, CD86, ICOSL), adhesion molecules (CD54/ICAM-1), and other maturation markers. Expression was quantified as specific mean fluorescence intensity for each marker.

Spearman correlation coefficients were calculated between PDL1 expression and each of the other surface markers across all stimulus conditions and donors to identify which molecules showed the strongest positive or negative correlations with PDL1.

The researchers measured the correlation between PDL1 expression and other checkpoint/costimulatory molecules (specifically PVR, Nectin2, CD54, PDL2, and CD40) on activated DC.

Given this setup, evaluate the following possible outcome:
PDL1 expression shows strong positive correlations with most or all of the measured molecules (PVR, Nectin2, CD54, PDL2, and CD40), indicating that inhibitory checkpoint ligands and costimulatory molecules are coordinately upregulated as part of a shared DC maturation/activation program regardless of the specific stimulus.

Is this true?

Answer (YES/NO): YES